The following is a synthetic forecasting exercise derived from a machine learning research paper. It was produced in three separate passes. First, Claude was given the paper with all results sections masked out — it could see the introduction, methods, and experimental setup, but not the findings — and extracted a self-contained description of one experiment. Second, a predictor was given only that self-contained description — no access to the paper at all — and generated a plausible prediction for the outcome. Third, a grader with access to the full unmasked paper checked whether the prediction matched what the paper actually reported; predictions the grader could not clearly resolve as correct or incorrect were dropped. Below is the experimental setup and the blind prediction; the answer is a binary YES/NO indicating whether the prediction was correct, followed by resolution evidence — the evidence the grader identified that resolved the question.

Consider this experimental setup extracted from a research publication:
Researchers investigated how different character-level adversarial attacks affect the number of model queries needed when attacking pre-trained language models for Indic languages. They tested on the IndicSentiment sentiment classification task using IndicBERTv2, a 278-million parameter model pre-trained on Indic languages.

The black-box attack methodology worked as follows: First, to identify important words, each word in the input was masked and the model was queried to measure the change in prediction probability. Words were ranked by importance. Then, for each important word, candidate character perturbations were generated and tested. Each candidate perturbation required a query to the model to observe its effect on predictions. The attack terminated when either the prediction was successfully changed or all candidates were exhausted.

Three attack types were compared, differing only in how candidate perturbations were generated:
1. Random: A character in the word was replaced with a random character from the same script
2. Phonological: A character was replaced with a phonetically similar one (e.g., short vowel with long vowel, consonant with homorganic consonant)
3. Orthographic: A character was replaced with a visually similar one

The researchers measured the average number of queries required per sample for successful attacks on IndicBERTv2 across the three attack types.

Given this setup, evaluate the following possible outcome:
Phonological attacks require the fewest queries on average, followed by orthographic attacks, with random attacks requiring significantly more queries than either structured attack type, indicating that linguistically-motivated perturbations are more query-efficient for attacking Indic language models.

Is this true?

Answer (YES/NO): NO